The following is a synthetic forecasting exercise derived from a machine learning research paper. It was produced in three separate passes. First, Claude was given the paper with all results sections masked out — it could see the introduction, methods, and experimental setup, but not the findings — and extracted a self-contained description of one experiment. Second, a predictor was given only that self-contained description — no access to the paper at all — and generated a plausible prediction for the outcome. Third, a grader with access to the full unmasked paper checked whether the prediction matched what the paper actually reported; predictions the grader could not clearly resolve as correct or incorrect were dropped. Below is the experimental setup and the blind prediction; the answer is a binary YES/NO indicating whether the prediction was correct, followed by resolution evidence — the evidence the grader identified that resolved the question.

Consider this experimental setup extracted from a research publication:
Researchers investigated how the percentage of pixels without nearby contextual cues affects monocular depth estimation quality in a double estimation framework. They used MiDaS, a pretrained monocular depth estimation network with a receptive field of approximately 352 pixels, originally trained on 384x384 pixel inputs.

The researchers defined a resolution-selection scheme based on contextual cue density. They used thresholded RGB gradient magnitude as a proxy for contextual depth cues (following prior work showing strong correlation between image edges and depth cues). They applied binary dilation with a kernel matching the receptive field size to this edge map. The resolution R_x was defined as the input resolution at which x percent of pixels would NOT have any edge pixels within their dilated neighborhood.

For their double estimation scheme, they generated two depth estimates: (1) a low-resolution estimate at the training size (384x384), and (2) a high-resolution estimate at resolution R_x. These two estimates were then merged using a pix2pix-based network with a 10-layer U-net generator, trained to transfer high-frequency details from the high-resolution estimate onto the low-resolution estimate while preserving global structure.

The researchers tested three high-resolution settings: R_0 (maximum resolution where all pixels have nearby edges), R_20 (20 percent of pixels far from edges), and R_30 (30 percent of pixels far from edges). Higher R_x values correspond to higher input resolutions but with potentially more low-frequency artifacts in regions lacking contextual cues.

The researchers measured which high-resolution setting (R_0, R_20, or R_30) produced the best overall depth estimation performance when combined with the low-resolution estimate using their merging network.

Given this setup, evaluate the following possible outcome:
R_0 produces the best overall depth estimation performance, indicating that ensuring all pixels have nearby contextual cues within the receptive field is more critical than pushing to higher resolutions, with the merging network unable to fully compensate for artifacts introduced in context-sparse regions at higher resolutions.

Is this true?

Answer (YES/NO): NO